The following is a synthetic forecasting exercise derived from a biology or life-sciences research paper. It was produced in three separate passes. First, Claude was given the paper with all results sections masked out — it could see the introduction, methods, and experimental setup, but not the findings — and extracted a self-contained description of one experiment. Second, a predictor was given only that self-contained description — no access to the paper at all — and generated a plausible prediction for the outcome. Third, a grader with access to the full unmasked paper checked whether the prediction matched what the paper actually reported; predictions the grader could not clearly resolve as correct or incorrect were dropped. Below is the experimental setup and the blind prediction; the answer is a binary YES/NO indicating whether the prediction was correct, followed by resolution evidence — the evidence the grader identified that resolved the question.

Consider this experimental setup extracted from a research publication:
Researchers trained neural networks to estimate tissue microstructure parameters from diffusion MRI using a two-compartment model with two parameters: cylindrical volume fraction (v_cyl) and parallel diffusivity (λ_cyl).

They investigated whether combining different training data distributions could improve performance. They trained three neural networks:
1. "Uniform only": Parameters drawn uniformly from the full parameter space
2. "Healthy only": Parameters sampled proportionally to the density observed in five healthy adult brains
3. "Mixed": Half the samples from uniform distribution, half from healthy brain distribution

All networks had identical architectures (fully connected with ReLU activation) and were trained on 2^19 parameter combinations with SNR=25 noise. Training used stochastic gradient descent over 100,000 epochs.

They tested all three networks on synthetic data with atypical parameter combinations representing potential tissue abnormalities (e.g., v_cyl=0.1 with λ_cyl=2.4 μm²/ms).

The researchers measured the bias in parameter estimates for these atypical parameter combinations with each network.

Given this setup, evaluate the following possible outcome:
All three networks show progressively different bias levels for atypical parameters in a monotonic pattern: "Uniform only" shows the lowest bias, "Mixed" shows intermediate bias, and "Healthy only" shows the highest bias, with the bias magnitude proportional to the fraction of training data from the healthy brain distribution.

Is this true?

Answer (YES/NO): NO